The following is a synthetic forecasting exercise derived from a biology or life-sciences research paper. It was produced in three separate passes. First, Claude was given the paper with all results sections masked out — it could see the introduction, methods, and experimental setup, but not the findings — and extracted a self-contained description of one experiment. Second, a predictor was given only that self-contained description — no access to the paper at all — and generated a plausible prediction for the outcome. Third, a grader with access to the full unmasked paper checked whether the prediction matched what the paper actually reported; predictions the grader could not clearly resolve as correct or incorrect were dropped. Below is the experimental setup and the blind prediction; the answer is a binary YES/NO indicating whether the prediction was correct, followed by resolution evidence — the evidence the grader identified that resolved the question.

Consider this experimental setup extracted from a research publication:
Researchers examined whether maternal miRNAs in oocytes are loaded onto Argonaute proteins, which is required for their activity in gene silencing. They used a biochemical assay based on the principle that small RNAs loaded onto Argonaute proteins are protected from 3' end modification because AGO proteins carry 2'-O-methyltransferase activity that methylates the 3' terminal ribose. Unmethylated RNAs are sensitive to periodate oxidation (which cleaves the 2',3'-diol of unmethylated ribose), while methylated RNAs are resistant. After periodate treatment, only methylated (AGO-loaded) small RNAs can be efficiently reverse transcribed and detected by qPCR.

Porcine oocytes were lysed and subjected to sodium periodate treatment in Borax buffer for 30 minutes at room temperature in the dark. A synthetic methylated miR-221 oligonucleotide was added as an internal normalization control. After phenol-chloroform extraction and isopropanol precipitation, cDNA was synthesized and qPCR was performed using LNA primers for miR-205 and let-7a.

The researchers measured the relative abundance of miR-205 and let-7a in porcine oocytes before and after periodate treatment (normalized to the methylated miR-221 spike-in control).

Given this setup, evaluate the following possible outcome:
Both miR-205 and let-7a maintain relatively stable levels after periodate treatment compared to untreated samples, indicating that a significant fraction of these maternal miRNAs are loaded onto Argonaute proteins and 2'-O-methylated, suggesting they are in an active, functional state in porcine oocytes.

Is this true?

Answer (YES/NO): NO